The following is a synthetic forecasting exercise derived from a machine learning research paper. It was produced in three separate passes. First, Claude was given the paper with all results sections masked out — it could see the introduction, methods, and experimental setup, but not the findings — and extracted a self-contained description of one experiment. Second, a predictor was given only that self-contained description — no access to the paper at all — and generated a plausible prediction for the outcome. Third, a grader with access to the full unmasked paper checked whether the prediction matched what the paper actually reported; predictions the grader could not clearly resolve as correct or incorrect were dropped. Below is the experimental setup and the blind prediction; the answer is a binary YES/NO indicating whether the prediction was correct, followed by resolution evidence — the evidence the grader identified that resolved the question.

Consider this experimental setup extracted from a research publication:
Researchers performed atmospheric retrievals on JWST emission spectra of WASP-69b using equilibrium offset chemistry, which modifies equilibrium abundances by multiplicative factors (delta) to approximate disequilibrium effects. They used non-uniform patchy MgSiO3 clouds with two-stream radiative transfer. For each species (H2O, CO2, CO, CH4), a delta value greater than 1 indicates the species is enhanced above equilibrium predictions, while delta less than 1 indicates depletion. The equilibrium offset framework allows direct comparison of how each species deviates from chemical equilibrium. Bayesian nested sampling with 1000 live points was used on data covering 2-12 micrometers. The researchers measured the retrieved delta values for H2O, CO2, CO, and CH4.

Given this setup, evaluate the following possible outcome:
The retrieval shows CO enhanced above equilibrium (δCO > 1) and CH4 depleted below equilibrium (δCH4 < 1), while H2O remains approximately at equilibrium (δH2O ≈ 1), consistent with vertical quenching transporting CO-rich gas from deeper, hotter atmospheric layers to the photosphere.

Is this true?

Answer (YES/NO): NO